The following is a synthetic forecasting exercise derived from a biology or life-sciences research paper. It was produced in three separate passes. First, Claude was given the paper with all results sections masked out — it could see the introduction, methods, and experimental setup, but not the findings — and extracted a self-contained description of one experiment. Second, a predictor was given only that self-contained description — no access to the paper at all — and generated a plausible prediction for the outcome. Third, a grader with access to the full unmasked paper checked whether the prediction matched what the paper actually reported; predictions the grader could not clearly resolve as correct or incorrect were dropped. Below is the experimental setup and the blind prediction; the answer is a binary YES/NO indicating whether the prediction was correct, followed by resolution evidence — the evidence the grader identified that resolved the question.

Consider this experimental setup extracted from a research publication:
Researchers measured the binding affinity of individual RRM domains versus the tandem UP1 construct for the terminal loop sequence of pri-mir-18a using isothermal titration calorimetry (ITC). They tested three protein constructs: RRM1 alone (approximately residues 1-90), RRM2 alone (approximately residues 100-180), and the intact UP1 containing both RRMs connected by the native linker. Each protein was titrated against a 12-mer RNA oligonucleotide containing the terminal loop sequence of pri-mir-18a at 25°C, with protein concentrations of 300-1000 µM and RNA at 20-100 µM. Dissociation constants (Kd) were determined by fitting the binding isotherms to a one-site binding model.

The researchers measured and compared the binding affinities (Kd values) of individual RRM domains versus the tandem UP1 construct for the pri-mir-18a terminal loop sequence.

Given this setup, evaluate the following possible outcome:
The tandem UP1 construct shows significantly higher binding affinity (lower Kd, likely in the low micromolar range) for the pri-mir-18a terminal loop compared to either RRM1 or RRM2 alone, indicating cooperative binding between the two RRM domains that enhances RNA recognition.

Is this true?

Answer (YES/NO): NO